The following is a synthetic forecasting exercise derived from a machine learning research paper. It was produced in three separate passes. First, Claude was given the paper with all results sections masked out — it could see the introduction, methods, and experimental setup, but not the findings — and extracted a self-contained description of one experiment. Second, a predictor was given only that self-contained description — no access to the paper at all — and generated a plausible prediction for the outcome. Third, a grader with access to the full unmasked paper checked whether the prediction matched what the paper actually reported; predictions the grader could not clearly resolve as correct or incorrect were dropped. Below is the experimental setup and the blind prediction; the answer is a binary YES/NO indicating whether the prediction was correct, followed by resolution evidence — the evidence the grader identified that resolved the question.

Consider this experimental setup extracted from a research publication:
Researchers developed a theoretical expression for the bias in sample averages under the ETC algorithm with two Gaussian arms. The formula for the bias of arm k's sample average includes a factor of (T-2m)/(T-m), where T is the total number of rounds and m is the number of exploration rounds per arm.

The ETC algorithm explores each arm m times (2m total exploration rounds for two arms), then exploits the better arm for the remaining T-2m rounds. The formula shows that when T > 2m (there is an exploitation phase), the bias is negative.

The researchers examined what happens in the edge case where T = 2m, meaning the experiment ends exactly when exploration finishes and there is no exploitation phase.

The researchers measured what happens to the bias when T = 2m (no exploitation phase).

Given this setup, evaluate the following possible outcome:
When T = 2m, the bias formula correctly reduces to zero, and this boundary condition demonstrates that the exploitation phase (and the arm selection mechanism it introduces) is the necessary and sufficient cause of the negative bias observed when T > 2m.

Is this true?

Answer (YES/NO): YES